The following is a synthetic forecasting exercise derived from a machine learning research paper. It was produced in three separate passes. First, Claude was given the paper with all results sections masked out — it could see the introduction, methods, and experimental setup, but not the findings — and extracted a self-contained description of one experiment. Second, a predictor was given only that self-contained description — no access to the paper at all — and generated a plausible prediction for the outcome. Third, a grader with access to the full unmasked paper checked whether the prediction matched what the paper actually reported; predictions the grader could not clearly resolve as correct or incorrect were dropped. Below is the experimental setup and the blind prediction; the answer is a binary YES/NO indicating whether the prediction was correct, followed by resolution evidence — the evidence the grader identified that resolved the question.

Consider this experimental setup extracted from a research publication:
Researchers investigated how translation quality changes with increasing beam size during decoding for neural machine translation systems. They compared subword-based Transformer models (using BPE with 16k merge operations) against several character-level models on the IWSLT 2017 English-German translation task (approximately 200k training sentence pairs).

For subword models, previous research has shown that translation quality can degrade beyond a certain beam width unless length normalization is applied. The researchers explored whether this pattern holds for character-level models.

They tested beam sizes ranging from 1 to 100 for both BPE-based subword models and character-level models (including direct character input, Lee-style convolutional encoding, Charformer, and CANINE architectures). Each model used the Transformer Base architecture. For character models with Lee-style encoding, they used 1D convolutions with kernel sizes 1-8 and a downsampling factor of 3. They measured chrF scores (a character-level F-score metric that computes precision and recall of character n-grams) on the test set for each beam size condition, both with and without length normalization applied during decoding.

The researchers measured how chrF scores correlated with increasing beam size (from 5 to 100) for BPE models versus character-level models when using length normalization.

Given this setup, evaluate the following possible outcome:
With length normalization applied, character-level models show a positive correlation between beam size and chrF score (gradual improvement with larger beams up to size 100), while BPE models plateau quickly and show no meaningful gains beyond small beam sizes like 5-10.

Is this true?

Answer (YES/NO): NO